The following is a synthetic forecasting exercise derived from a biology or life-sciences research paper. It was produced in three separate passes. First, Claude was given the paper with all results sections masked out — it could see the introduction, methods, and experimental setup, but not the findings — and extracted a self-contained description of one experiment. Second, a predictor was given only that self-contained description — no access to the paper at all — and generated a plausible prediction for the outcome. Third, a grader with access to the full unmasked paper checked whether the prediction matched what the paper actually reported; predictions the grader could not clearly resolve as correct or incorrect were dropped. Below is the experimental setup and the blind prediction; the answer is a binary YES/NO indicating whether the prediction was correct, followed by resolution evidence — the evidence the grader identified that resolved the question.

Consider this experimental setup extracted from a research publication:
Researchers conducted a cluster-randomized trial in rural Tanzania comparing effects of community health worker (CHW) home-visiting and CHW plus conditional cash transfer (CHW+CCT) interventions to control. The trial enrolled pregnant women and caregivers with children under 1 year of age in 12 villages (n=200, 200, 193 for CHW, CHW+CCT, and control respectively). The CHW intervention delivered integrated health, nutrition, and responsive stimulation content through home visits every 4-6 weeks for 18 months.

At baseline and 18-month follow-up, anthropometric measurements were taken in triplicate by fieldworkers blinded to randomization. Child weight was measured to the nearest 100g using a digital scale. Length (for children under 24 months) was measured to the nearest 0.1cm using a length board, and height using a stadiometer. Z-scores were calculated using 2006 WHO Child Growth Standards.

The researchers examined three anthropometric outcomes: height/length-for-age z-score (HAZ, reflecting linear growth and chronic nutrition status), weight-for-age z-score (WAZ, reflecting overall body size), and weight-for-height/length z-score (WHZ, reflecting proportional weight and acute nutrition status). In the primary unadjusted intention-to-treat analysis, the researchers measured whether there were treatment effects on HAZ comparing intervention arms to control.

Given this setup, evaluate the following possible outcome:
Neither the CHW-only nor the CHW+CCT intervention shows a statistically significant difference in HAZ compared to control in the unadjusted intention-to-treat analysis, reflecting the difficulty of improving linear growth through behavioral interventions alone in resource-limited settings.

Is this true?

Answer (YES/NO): YES